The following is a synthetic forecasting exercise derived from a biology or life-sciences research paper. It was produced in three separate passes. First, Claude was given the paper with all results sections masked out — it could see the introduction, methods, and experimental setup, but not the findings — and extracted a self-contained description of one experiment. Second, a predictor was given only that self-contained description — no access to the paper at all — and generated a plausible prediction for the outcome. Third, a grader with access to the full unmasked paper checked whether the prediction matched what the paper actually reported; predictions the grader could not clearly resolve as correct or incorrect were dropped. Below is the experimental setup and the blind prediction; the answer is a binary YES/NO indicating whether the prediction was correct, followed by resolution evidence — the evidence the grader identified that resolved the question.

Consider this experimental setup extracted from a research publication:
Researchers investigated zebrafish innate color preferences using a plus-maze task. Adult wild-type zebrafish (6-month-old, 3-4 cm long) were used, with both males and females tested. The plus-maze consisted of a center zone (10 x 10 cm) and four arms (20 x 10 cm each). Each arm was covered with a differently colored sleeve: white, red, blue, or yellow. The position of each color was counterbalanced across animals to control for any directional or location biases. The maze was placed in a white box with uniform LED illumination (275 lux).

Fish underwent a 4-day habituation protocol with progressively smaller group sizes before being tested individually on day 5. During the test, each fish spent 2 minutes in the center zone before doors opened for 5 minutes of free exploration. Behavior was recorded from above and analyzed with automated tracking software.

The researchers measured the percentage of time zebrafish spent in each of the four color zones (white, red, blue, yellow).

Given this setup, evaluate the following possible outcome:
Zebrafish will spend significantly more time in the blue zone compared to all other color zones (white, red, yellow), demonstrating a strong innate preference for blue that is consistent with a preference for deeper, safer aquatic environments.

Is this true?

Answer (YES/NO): NO